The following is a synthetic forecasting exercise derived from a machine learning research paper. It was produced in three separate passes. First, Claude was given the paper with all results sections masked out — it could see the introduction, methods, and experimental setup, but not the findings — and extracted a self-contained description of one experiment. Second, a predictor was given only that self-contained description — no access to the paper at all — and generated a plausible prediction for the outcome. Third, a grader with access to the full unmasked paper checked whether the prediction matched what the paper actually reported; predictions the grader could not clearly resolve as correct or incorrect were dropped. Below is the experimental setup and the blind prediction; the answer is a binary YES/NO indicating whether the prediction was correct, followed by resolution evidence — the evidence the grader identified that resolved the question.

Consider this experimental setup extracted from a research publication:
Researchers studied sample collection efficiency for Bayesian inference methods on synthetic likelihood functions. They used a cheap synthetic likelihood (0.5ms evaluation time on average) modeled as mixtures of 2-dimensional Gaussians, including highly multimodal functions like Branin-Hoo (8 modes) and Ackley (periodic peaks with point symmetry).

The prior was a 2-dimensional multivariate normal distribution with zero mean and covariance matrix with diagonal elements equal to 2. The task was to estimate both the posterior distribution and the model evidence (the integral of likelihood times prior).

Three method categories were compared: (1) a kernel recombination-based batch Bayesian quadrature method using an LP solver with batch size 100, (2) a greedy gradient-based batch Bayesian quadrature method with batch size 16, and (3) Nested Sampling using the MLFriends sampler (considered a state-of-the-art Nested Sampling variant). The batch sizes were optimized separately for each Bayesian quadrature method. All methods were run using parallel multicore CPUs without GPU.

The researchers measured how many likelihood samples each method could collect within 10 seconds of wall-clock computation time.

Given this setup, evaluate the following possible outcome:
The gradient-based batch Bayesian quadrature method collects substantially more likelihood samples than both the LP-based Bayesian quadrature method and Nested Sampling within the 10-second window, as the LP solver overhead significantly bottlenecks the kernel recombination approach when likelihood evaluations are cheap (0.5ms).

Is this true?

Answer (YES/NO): NO